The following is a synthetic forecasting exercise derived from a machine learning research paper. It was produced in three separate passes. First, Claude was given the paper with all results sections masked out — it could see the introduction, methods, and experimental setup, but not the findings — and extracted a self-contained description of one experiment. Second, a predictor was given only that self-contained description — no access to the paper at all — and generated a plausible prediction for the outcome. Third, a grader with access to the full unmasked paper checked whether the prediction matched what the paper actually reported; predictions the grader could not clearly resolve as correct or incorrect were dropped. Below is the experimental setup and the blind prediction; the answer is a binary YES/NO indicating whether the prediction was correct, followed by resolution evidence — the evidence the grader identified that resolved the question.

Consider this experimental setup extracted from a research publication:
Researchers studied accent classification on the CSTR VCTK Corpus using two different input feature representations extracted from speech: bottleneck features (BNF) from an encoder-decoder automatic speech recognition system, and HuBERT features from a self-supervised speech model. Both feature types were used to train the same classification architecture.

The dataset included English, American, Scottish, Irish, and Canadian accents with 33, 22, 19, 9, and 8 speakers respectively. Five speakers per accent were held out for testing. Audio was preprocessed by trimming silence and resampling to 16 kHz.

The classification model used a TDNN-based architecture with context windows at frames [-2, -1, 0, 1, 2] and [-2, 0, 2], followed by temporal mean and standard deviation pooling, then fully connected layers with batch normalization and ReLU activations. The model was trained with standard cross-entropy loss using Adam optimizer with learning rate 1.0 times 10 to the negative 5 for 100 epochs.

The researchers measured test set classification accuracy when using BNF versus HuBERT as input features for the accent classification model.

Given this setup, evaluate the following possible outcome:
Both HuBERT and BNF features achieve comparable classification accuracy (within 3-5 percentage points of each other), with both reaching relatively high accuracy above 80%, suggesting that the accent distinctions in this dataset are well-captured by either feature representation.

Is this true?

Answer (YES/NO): NO